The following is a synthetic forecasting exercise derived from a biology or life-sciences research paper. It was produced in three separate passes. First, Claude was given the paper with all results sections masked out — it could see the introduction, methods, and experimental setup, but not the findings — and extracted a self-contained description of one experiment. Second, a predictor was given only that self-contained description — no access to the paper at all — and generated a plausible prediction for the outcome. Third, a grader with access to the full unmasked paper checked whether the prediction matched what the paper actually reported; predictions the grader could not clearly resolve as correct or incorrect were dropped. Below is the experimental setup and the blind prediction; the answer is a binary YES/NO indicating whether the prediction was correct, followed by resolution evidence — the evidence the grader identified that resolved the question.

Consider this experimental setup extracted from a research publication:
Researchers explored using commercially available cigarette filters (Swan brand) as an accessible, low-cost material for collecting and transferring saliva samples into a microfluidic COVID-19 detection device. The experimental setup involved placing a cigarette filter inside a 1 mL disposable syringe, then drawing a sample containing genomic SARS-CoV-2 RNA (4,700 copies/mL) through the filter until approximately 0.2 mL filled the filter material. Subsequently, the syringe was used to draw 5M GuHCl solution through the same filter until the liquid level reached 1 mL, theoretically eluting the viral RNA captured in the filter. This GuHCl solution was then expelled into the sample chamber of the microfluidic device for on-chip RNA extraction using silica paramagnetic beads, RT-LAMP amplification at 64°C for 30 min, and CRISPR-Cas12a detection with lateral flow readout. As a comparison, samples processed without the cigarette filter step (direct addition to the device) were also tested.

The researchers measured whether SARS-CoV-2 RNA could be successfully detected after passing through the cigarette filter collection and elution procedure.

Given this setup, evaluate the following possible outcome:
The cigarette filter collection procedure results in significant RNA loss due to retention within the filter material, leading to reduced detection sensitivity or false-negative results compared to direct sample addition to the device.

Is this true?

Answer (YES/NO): NO